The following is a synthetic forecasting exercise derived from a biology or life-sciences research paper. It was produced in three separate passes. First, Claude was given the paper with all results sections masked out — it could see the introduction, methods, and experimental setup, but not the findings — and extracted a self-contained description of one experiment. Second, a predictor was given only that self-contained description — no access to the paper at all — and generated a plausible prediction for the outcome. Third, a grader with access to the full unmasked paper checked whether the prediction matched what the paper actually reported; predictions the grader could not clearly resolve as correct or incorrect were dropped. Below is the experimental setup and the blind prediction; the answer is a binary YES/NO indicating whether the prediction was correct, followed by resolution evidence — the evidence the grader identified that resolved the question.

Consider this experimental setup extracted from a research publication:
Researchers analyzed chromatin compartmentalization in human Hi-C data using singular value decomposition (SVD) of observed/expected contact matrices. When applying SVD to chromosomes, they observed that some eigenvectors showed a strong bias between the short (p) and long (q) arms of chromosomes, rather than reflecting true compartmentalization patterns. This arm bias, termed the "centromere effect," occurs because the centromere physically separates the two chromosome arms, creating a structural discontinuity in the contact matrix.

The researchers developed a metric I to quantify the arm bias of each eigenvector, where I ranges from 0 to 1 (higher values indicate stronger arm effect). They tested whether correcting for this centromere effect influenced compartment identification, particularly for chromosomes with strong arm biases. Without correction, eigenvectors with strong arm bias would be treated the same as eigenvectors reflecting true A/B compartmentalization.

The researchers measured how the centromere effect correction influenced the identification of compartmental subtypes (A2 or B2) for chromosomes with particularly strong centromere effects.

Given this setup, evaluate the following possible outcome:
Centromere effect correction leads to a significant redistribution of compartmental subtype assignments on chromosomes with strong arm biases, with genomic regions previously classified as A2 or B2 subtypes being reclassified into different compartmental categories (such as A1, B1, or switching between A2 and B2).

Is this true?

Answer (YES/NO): NO